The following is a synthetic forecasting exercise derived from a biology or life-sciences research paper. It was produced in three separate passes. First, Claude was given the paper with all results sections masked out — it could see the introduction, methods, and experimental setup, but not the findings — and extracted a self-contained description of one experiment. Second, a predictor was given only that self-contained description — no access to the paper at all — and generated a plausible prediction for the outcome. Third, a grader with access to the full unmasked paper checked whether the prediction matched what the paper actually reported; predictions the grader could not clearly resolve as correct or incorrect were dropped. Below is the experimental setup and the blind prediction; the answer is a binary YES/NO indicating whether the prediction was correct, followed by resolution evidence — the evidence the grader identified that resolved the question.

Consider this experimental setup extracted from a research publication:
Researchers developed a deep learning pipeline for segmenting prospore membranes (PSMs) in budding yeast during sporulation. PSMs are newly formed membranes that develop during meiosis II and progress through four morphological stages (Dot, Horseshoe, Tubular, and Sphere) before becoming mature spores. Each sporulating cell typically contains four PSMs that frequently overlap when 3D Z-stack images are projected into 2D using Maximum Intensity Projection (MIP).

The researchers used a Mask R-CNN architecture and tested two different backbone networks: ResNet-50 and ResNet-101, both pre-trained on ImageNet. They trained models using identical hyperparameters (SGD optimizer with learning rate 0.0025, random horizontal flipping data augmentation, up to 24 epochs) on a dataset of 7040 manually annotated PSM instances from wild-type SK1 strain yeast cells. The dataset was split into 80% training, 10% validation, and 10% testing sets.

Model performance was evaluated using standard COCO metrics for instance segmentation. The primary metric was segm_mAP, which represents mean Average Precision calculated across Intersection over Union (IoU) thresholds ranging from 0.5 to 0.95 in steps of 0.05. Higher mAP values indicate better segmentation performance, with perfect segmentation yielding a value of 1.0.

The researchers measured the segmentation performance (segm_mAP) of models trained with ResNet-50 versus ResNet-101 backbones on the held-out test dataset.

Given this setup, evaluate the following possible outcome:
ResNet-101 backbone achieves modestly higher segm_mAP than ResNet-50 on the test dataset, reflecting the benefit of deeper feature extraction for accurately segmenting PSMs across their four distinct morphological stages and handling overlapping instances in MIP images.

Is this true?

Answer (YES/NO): NO